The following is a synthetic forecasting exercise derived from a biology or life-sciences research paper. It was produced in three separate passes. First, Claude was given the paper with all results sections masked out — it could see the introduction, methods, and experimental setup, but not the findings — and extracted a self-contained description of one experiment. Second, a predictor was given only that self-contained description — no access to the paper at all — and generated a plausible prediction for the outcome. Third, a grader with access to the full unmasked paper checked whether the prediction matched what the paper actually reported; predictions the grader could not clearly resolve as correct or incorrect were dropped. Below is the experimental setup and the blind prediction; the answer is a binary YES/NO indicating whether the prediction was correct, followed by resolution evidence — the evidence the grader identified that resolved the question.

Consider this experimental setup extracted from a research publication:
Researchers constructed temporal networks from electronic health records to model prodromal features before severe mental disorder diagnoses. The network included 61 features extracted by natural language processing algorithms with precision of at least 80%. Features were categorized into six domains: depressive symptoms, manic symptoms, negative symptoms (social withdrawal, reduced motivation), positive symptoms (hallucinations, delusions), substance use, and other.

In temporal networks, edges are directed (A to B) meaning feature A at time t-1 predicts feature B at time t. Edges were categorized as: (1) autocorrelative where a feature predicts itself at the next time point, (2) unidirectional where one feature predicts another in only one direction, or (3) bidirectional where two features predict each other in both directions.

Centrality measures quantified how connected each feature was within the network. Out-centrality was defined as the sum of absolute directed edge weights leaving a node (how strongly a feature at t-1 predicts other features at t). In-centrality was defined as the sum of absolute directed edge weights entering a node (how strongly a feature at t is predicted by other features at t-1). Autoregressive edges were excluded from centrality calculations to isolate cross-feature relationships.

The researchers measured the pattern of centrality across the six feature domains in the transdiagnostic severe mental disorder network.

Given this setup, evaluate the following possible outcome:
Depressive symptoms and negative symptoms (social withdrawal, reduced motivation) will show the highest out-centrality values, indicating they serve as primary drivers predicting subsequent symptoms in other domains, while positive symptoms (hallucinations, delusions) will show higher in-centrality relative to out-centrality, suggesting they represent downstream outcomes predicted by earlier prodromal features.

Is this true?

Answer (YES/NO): NO